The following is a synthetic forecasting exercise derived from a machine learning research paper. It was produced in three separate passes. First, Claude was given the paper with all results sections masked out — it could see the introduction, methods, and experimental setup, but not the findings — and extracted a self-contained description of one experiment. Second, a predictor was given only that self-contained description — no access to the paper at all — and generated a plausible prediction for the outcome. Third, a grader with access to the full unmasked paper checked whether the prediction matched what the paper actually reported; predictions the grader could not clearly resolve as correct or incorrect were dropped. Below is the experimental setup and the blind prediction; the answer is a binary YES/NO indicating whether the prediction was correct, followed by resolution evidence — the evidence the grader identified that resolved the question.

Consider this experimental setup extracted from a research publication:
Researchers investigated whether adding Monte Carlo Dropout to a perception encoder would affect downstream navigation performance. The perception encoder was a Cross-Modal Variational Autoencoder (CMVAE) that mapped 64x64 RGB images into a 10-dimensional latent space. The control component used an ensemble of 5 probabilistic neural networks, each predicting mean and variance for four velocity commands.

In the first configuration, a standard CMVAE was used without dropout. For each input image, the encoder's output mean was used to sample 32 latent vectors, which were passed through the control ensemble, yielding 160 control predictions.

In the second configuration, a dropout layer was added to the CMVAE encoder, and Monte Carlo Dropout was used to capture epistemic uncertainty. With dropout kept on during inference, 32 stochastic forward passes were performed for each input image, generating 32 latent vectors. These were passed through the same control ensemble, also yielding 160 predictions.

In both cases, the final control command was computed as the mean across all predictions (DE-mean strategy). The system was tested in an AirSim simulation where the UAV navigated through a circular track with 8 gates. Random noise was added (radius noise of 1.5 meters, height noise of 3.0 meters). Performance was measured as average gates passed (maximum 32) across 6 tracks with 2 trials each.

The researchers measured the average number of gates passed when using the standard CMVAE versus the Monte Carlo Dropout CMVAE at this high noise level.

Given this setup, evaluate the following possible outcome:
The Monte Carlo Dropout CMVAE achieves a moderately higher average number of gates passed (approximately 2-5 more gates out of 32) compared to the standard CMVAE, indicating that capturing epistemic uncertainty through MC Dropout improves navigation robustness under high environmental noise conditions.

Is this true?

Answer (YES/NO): YES